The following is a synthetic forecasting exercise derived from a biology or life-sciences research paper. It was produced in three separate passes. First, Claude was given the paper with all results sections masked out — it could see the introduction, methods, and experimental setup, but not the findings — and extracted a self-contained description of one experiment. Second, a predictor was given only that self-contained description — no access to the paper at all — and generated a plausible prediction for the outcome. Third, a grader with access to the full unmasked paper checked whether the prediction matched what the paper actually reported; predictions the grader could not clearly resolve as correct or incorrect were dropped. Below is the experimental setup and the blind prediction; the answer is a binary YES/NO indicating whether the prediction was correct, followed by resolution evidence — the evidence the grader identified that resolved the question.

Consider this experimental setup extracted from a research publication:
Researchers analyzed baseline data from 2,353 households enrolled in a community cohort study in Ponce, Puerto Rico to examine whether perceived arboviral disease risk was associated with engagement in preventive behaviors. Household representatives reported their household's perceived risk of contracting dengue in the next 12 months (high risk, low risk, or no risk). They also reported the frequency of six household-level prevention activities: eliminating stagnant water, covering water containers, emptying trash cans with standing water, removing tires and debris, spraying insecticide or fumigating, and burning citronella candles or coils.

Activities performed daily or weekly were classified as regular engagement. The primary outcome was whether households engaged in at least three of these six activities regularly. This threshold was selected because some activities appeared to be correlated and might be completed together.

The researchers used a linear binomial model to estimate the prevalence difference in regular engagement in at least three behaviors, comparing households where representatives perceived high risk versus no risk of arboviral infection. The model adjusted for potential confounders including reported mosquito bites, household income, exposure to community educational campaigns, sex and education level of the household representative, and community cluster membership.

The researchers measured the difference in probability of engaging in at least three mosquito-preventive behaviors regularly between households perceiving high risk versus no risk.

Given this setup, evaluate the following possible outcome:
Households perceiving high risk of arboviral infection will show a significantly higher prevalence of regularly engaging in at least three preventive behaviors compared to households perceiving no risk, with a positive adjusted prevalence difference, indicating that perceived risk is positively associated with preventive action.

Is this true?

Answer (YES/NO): YES